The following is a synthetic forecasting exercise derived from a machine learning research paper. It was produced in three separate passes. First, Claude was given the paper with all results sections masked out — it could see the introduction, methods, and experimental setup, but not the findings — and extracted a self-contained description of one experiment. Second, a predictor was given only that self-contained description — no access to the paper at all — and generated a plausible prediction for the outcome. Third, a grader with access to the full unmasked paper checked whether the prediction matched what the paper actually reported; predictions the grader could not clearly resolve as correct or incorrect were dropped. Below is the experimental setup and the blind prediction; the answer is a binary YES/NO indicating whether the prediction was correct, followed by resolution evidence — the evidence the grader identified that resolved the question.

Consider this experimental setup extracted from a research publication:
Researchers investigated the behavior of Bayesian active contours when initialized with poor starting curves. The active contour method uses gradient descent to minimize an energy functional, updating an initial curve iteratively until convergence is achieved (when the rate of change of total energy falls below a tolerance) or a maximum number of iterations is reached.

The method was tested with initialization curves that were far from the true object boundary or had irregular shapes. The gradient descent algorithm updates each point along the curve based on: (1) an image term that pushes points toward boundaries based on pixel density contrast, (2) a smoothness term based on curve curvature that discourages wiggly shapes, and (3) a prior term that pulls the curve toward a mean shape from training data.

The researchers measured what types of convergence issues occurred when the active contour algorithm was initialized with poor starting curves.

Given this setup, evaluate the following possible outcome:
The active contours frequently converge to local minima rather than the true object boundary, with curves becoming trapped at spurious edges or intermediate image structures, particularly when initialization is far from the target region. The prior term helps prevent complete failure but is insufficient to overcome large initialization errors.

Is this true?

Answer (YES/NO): NO